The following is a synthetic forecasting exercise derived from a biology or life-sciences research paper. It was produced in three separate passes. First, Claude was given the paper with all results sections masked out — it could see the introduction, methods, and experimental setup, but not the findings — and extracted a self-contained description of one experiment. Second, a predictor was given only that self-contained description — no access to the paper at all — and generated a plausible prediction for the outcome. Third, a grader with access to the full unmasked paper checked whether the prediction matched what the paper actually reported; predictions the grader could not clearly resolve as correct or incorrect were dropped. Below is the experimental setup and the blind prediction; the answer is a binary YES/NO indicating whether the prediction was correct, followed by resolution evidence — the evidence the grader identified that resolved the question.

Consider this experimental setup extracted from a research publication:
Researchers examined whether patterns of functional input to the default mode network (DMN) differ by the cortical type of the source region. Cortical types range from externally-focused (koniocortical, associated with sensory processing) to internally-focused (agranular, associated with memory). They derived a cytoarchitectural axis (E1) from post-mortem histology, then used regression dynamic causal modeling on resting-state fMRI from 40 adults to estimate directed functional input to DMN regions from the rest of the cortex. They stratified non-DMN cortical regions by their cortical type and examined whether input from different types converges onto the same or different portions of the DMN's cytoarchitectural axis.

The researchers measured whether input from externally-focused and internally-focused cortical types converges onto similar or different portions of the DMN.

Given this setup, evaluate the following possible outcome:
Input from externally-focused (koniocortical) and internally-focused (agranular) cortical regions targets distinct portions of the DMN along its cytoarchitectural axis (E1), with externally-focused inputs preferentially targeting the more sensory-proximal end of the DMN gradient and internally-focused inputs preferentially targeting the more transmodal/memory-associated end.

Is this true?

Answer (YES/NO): NO